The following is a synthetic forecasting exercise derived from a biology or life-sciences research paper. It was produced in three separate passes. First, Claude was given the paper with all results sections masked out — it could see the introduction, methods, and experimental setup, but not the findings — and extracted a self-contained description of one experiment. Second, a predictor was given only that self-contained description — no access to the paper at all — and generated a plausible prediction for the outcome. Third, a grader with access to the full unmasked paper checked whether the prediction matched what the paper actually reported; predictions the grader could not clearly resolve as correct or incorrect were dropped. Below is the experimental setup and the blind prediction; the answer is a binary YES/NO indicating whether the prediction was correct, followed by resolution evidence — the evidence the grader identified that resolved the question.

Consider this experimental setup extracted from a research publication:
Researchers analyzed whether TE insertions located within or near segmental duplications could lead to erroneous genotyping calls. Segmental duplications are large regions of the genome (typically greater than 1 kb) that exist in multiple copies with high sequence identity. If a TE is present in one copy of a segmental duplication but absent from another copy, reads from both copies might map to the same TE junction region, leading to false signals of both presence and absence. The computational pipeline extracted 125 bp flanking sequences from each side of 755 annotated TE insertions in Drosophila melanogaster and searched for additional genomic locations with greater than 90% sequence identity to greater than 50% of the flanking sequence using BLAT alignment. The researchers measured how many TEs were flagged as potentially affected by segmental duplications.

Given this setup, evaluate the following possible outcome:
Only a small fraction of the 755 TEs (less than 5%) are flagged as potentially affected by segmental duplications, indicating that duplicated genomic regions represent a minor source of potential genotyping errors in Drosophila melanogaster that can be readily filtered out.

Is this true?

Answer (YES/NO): YES